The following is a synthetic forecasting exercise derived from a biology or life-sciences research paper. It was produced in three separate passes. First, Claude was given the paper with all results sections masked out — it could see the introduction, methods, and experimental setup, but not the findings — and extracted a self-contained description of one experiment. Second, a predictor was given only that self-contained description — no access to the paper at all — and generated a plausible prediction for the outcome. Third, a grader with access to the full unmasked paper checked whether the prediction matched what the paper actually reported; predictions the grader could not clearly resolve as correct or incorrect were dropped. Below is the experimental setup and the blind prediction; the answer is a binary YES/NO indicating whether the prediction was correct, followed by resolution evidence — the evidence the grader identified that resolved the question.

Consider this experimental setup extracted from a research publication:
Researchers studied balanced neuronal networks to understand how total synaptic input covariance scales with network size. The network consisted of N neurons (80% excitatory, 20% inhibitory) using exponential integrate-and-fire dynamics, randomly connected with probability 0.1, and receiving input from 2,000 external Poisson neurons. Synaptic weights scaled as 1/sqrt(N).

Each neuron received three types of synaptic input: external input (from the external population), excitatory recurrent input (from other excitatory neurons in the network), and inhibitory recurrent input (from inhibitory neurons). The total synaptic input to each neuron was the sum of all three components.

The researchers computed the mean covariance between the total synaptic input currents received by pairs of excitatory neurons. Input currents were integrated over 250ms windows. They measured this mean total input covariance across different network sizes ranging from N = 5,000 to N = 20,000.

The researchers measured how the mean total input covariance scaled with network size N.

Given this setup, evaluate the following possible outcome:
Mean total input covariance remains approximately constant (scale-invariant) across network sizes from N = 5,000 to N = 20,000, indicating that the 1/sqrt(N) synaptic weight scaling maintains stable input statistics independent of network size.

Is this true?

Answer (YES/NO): NO